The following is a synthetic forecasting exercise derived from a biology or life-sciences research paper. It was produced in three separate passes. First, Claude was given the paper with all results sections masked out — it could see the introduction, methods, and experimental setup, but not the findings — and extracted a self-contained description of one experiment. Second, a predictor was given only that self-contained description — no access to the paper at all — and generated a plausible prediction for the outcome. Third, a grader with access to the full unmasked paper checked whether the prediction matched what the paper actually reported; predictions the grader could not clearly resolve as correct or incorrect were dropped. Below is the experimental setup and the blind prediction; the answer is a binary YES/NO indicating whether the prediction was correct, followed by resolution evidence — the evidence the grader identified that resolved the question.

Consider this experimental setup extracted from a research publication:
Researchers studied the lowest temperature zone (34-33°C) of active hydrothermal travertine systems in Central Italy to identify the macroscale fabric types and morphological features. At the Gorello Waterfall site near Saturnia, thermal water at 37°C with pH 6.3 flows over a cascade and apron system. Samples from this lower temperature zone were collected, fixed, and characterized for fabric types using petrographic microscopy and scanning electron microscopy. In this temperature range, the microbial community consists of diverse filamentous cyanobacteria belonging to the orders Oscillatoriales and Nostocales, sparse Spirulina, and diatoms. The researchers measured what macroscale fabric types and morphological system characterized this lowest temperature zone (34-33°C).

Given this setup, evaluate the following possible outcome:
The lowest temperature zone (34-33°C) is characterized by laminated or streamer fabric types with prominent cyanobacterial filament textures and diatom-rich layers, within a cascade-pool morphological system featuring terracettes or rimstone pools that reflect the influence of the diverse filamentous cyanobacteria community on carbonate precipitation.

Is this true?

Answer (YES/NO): NO